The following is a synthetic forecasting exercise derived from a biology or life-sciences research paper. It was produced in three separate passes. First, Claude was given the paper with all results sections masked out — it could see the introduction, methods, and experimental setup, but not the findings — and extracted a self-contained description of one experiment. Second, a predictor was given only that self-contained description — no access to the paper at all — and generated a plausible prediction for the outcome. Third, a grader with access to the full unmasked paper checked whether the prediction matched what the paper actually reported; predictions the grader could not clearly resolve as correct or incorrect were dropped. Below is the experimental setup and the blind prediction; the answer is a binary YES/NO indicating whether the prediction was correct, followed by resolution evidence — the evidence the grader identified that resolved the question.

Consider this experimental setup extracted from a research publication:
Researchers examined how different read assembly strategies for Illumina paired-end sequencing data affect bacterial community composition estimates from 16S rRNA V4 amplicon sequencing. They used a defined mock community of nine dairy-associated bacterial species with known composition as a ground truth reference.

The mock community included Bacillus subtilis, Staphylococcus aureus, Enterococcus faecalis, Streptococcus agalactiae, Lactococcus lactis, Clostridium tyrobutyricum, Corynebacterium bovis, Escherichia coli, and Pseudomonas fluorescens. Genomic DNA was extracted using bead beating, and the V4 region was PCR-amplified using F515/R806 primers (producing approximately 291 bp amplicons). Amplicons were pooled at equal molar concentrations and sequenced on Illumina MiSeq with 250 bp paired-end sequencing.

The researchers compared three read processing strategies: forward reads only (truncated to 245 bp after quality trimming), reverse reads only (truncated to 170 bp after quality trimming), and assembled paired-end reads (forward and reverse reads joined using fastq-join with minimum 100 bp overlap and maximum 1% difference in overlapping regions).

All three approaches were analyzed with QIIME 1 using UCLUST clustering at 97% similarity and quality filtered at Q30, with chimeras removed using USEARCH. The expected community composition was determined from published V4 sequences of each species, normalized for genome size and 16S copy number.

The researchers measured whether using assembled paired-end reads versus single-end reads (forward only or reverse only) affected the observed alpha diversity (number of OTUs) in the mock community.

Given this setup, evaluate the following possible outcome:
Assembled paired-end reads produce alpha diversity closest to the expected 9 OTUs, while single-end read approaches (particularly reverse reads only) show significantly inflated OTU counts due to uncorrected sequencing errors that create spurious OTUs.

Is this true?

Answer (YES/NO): NO